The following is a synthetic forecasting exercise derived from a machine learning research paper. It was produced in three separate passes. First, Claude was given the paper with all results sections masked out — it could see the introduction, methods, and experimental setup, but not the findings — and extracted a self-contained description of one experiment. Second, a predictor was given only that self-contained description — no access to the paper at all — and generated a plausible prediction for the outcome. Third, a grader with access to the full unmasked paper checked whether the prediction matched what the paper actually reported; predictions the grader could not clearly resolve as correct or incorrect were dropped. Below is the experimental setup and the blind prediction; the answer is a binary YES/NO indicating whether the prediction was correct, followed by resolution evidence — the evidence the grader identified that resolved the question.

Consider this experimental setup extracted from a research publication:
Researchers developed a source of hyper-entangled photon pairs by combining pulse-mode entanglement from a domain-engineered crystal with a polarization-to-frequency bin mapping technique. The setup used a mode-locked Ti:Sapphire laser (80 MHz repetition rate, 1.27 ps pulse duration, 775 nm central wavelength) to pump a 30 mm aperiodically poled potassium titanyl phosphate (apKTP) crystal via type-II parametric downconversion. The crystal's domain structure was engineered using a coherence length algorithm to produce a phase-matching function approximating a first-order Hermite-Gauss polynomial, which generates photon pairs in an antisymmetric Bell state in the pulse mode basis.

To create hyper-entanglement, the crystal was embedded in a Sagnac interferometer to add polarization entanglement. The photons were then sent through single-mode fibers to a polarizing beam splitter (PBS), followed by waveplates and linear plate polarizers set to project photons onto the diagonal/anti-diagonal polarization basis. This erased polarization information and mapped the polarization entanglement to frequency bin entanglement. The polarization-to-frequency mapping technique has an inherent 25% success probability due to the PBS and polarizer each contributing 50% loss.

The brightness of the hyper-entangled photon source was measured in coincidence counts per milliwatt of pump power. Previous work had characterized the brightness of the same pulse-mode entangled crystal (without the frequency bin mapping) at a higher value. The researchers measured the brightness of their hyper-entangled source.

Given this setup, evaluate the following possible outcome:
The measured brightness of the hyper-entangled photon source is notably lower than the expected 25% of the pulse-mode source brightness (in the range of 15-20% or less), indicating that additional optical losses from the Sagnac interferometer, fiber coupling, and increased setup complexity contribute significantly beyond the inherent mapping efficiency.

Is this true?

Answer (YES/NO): NO